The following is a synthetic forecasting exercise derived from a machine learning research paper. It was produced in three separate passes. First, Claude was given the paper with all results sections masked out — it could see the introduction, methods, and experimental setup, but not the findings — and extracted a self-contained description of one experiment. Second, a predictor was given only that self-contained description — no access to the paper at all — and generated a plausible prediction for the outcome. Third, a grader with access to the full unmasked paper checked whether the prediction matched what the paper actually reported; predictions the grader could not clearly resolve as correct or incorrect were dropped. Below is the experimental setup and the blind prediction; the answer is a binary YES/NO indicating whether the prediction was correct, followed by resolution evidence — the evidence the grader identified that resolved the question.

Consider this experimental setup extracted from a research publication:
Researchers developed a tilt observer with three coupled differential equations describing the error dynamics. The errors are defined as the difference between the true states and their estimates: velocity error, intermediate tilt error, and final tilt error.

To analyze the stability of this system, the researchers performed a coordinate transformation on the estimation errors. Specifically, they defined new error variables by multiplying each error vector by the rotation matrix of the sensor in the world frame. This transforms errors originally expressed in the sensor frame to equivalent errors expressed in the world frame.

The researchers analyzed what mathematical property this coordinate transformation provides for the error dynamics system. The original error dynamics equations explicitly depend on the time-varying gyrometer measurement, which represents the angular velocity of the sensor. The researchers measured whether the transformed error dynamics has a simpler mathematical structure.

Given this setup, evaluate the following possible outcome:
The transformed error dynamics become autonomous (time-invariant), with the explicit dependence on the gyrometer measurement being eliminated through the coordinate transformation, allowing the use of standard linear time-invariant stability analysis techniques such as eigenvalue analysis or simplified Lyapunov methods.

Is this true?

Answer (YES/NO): YES